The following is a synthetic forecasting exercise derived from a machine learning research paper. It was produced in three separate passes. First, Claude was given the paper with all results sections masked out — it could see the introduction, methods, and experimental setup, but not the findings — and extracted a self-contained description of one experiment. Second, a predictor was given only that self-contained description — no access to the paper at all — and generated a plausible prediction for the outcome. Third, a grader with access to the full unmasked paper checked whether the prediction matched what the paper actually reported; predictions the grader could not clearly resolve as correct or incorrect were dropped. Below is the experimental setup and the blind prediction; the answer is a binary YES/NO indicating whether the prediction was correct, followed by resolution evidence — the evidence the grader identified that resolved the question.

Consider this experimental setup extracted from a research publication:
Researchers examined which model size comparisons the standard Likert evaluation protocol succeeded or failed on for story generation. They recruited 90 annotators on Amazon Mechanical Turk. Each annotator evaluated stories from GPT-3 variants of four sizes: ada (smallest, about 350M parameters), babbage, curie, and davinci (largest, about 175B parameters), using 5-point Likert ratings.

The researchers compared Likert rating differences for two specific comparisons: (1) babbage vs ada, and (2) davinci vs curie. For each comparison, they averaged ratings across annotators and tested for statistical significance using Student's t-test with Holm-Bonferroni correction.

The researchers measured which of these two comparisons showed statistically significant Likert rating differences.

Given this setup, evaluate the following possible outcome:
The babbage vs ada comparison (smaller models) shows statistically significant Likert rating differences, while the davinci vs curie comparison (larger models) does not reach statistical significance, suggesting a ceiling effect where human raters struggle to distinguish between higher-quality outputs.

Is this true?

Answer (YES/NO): YES